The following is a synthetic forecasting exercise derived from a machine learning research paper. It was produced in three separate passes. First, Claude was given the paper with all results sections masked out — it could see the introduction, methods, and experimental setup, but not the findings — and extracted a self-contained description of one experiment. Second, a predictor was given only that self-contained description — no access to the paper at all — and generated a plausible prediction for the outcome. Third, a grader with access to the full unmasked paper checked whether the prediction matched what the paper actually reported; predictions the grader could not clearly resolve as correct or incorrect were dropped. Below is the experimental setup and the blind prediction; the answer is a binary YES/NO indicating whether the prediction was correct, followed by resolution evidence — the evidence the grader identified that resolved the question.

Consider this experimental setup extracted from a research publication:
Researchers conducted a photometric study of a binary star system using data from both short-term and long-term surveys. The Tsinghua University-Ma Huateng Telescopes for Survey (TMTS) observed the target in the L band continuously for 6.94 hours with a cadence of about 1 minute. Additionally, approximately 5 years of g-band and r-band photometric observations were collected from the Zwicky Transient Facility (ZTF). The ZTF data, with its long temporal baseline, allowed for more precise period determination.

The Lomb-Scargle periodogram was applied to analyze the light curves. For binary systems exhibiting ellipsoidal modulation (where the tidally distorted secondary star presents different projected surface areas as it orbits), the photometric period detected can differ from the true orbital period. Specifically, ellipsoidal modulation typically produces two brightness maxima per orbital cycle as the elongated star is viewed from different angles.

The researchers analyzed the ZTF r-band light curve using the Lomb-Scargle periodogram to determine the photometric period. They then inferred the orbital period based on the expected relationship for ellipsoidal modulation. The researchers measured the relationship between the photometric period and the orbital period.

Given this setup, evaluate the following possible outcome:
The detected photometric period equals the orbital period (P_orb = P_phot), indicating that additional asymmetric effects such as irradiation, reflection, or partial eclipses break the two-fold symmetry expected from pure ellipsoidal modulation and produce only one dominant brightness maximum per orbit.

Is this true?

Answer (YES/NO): NO